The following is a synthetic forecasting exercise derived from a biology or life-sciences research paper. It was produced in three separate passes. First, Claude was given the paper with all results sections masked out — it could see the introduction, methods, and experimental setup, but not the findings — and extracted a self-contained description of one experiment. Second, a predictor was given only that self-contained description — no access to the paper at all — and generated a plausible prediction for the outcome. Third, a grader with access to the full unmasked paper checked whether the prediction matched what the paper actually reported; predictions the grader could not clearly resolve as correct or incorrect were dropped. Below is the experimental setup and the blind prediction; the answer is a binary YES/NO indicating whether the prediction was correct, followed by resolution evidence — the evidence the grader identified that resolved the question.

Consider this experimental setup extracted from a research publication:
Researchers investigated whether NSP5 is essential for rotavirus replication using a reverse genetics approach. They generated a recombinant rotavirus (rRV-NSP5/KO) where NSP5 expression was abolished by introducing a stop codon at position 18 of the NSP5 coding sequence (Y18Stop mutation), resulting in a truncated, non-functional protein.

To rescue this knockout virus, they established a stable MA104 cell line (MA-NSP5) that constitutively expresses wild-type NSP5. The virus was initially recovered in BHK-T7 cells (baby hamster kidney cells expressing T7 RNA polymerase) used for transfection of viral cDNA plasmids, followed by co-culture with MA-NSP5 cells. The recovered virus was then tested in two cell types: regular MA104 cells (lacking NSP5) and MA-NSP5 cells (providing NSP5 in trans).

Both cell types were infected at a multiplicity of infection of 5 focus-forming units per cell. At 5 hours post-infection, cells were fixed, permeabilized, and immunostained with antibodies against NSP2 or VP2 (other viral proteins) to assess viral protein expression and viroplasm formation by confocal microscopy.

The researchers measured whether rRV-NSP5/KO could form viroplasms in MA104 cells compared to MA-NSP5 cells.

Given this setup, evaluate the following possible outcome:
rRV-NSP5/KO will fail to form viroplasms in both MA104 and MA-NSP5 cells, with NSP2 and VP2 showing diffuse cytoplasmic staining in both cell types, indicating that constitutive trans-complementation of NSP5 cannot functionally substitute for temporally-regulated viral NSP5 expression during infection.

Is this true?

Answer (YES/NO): NO